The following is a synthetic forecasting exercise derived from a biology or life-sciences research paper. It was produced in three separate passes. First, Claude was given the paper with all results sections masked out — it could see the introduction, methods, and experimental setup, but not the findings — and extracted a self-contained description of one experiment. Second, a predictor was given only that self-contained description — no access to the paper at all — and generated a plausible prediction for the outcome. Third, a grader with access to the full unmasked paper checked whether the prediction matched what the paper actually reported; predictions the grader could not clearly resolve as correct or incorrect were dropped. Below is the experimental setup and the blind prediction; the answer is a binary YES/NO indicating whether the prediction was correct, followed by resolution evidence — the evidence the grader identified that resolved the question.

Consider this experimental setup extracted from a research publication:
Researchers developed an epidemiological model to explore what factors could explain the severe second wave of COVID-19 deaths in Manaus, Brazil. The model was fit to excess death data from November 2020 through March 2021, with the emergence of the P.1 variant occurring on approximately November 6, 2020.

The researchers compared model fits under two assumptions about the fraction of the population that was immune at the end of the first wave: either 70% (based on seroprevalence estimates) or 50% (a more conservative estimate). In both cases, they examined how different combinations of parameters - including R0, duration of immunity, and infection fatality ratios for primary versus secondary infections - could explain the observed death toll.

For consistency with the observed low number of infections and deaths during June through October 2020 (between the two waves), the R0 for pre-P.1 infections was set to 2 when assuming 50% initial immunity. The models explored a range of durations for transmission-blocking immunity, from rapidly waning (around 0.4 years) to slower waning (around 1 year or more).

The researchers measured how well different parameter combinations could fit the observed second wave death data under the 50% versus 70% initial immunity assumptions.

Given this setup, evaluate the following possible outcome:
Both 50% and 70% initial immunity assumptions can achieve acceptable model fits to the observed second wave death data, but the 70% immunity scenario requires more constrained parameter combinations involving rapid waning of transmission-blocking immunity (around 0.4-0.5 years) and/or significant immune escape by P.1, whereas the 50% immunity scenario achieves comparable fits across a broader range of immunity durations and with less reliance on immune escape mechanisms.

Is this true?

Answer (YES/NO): NO